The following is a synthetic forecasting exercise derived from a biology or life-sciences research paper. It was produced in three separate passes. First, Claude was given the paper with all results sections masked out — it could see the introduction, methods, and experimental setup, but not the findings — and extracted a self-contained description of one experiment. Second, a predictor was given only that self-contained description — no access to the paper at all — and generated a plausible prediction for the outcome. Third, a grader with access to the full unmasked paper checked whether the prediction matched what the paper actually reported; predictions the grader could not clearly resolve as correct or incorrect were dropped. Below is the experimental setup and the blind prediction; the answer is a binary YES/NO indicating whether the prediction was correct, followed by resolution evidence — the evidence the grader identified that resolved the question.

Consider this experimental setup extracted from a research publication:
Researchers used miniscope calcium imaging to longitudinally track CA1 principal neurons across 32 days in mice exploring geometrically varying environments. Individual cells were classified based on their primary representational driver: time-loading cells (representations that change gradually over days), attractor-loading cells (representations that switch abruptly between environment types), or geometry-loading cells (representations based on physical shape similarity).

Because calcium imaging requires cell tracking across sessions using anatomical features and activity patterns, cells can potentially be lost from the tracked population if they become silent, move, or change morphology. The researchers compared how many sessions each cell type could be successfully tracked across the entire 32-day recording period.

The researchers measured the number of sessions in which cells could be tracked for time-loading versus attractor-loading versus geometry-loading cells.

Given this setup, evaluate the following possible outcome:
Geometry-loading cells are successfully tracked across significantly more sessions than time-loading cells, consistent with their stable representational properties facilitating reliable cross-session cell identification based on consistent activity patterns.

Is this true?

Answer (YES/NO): NO